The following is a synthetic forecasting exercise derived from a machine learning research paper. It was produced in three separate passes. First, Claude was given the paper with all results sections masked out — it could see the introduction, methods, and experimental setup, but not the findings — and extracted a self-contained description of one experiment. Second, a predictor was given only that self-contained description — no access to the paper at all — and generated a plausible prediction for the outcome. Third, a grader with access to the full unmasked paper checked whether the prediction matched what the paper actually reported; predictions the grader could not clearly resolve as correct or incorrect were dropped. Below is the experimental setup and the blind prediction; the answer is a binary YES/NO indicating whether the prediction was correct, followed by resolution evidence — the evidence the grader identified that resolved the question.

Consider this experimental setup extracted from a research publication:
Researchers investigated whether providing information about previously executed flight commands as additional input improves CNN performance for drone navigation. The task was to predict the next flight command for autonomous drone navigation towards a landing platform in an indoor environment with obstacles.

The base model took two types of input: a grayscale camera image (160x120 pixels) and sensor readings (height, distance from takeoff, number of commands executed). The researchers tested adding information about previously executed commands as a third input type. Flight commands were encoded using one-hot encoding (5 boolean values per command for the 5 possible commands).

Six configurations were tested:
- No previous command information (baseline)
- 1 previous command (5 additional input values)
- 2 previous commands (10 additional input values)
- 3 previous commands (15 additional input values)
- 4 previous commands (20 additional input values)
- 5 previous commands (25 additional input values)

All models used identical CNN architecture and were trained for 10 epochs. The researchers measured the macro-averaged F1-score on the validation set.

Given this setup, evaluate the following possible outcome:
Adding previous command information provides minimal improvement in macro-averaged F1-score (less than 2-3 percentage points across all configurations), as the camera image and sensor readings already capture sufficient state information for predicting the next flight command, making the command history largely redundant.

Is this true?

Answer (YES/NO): NO